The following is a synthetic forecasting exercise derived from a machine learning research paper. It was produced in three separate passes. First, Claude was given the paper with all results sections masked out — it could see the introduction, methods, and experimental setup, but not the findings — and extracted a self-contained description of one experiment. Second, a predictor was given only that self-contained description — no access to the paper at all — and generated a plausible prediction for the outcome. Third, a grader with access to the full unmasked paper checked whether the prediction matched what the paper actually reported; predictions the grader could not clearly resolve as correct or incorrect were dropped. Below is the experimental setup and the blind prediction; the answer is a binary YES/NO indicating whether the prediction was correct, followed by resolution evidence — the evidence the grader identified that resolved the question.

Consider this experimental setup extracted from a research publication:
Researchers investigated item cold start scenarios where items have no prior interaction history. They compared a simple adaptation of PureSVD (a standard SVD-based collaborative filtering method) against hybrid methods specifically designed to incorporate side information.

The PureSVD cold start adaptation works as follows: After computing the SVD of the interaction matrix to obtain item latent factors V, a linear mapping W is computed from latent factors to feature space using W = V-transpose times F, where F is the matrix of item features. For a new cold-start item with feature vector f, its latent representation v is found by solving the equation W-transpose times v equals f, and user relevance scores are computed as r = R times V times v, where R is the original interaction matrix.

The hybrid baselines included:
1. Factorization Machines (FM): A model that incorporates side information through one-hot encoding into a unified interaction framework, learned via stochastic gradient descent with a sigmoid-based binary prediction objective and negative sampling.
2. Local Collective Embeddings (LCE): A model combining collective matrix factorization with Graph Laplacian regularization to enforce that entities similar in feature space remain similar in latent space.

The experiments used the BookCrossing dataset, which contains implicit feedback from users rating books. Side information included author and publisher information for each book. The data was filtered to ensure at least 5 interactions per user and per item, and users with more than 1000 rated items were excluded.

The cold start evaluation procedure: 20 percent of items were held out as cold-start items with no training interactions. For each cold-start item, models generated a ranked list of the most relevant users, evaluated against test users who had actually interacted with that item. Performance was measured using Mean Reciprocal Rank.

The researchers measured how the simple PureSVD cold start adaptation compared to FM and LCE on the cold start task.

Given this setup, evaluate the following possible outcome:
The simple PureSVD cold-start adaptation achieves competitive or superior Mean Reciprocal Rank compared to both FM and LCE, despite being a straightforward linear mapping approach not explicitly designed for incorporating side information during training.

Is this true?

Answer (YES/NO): YES